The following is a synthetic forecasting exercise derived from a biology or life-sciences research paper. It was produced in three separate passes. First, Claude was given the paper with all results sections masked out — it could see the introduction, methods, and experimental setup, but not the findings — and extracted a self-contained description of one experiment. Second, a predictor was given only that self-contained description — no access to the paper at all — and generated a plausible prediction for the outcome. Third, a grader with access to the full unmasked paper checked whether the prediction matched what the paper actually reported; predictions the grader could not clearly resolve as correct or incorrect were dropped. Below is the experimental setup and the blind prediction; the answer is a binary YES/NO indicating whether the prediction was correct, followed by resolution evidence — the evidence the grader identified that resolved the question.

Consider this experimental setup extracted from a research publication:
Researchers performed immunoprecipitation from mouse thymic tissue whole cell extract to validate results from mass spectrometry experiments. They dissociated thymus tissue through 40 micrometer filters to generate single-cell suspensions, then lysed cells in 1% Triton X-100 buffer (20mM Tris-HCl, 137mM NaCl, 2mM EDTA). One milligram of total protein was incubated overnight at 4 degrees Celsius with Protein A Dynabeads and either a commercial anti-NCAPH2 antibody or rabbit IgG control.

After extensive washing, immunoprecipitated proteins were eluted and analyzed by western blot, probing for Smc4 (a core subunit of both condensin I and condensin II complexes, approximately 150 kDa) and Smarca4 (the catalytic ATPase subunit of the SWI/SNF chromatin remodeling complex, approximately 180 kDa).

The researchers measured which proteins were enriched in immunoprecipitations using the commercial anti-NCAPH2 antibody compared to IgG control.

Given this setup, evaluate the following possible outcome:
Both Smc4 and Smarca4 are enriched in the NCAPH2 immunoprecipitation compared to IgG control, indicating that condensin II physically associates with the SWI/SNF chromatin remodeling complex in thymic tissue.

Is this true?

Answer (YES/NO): NO